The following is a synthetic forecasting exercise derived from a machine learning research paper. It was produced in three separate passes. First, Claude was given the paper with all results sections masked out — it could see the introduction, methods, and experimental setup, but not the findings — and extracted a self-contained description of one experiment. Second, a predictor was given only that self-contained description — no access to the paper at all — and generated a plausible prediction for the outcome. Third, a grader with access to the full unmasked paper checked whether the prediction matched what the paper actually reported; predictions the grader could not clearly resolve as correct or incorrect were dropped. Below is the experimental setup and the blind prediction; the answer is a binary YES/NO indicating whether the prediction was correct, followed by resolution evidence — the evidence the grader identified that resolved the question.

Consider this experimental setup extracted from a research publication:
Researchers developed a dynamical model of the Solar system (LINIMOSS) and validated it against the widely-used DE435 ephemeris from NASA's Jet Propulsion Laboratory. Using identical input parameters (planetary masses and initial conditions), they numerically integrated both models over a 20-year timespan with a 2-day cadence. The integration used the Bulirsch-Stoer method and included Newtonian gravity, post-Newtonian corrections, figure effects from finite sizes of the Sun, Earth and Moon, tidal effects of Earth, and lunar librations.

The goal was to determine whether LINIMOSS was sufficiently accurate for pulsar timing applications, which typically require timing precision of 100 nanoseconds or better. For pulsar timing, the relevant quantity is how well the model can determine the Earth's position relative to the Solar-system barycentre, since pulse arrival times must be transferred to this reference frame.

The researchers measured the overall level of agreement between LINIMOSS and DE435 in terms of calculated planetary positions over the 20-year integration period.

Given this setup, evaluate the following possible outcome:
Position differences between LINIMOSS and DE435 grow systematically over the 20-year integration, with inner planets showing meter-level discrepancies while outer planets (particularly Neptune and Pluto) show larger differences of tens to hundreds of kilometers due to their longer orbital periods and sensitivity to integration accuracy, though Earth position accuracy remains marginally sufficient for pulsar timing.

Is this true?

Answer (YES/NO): NO